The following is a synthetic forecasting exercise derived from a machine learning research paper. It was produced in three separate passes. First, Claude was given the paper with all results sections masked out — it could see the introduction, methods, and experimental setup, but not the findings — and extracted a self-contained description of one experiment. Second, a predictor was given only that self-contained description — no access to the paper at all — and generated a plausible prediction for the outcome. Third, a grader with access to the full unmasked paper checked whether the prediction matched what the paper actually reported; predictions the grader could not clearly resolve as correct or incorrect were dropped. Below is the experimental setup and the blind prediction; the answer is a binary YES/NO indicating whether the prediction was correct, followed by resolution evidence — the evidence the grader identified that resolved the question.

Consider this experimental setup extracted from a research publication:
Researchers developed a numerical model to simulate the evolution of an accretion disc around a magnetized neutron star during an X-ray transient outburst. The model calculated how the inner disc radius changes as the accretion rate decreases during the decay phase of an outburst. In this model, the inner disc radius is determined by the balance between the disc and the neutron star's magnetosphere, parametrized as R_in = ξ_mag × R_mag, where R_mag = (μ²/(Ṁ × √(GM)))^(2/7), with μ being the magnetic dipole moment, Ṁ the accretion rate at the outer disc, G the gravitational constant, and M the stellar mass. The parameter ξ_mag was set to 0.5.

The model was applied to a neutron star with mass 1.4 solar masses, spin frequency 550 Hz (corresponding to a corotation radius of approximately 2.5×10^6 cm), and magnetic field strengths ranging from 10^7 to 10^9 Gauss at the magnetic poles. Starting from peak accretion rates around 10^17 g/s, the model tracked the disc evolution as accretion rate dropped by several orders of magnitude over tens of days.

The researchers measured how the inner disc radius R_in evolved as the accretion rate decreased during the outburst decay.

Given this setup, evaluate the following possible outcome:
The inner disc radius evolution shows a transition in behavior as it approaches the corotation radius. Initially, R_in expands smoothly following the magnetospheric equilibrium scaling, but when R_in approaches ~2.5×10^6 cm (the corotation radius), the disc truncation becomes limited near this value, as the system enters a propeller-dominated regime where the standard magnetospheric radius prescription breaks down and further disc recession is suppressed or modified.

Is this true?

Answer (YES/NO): NO